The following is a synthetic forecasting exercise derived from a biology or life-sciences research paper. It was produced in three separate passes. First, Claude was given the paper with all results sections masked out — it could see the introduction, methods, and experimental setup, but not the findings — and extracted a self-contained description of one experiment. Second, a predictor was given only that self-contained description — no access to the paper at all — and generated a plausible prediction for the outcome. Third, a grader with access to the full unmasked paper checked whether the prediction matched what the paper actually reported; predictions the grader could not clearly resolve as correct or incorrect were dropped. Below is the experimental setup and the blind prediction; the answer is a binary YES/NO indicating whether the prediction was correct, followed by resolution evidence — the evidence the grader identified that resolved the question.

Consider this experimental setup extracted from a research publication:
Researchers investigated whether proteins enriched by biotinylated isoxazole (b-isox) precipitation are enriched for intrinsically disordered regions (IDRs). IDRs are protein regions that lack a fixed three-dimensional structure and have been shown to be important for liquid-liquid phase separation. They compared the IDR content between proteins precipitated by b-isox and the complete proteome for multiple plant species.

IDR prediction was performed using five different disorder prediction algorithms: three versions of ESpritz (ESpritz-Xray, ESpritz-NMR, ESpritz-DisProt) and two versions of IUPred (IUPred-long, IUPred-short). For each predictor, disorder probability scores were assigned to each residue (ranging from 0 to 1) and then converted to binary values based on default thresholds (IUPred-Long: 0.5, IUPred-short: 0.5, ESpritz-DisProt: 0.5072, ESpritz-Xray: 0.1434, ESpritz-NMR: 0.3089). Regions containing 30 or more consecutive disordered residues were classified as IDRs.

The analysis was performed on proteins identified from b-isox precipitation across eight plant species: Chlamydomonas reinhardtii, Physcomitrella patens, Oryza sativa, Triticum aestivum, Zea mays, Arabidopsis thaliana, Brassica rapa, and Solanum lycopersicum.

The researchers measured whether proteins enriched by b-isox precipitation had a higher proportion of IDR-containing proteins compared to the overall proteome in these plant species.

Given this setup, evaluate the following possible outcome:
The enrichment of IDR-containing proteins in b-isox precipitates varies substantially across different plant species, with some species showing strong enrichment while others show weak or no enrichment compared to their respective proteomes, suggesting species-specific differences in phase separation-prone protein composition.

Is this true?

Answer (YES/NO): NO